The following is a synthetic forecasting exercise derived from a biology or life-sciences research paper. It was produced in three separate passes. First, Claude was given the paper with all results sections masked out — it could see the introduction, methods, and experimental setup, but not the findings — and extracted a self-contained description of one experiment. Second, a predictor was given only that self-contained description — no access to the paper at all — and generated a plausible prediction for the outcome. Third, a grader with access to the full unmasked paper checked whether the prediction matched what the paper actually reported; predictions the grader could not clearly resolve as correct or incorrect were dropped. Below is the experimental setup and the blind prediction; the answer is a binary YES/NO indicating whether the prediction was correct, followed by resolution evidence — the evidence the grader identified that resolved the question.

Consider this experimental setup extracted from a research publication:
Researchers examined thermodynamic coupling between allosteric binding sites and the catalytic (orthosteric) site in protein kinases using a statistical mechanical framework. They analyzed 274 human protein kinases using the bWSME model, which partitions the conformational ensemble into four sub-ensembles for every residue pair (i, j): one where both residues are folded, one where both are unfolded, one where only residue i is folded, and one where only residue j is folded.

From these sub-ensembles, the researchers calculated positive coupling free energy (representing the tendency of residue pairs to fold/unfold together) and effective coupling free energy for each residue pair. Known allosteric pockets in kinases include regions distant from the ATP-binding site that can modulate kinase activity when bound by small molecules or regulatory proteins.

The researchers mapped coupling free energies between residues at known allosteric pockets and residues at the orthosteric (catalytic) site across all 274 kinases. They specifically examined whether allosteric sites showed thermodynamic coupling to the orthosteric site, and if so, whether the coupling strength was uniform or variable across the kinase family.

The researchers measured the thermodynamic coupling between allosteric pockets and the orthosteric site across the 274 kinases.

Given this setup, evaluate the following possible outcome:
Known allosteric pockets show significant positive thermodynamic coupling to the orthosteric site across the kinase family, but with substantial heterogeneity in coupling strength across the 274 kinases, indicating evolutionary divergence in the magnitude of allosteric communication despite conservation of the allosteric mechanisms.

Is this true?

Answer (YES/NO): YES